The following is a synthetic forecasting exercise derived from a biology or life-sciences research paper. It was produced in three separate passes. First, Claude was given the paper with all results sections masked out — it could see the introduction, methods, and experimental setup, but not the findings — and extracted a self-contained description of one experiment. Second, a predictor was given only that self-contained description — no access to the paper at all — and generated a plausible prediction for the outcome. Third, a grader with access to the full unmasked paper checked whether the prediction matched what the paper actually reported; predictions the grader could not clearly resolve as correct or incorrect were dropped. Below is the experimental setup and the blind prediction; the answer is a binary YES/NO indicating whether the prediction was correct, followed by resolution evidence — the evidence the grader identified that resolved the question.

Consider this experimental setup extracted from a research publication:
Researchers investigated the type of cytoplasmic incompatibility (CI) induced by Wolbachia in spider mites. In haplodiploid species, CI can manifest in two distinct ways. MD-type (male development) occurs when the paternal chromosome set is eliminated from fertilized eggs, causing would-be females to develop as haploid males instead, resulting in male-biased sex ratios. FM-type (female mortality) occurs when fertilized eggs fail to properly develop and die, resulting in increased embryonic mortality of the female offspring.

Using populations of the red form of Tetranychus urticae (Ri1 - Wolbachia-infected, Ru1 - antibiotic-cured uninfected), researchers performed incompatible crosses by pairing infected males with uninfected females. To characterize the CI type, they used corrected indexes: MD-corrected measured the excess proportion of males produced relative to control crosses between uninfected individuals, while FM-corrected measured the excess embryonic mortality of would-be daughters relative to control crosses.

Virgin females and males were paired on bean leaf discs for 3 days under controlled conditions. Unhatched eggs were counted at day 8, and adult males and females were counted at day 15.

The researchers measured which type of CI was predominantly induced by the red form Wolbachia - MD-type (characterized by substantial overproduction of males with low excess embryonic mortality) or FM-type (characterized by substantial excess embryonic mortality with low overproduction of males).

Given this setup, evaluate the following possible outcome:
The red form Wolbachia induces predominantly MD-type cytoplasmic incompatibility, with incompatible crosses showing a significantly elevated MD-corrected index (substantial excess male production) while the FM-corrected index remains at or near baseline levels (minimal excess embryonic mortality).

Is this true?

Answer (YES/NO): NO